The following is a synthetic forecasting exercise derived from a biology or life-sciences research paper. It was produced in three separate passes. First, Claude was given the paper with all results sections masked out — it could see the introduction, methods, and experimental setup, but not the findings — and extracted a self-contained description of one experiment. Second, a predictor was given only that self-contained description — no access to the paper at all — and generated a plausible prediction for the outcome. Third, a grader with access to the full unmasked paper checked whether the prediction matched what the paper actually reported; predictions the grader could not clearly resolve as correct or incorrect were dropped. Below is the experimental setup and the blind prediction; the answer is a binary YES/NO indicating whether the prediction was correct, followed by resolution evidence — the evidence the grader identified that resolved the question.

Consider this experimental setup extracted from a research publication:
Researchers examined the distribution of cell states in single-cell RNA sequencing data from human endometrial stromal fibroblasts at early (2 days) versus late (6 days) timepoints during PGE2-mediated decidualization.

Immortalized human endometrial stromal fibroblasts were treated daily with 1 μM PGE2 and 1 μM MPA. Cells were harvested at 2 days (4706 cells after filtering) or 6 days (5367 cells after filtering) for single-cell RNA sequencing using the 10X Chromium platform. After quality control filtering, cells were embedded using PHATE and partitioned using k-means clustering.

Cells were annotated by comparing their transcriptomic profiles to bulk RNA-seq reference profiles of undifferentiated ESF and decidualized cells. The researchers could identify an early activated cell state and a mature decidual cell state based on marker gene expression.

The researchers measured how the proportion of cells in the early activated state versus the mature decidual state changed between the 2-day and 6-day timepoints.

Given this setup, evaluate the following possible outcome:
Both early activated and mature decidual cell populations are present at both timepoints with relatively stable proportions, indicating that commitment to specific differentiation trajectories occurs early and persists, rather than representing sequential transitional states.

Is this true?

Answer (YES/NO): NO